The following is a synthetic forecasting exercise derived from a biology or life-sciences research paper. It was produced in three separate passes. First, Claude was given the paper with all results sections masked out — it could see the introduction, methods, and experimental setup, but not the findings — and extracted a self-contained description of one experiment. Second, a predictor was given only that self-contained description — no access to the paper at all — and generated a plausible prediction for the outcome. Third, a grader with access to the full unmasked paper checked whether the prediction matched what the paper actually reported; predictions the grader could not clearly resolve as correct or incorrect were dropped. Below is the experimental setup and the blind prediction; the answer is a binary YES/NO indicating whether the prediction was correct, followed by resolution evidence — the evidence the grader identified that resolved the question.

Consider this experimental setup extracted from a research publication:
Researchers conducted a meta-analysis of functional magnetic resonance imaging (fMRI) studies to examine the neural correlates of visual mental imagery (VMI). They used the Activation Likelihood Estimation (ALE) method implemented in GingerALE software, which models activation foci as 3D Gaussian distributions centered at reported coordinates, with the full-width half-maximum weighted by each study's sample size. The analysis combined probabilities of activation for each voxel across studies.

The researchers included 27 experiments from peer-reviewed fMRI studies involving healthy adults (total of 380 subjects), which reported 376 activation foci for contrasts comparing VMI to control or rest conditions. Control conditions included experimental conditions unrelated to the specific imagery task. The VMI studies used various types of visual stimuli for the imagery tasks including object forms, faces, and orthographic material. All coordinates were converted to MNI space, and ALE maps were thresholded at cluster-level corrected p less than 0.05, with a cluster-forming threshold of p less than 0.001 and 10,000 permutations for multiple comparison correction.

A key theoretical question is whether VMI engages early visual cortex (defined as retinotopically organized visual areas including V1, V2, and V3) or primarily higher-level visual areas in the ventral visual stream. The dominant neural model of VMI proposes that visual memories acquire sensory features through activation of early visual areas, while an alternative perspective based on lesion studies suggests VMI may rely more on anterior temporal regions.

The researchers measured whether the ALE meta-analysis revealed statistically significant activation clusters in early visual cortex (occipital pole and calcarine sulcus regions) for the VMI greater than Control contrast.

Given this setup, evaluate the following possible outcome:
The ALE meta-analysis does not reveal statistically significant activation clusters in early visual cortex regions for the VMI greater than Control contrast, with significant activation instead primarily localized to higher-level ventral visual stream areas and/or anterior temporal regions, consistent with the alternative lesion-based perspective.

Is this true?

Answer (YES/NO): YES